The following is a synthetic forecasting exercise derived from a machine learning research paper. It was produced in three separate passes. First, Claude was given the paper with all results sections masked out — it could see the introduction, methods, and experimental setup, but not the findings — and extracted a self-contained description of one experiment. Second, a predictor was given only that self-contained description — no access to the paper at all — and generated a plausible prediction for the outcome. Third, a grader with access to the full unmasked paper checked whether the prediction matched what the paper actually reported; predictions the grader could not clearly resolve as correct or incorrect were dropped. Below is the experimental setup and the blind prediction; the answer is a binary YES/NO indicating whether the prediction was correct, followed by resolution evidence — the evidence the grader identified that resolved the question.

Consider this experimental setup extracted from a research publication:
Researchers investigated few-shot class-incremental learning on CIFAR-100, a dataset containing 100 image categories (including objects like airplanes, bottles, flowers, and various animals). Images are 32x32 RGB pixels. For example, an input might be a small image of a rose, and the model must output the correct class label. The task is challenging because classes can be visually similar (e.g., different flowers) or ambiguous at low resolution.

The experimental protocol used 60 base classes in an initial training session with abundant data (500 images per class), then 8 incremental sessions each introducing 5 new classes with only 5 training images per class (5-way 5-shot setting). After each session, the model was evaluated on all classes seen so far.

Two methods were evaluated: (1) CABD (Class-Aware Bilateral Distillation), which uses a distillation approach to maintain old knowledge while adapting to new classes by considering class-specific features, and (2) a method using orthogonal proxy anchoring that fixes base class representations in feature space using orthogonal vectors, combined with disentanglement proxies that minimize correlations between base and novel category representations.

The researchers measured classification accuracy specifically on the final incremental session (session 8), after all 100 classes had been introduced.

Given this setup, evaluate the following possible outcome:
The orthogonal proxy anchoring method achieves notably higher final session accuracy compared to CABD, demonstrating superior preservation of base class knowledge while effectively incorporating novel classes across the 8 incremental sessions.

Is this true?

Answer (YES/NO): NO